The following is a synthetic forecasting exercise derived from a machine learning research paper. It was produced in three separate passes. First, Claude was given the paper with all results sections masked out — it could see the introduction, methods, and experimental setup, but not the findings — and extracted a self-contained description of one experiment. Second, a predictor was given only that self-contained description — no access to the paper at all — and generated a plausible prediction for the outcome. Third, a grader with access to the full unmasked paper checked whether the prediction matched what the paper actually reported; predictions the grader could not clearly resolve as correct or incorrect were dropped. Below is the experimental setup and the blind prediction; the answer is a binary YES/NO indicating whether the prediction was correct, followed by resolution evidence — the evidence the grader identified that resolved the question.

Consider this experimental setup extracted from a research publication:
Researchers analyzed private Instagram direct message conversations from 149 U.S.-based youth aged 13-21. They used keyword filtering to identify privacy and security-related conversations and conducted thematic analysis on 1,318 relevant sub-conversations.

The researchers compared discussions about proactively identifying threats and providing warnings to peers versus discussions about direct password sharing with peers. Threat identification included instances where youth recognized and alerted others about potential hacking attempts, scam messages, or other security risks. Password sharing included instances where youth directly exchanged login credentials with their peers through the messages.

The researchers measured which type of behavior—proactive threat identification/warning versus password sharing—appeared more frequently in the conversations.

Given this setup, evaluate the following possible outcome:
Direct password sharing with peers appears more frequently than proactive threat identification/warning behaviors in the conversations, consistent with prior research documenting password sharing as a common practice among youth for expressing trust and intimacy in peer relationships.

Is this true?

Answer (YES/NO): YES